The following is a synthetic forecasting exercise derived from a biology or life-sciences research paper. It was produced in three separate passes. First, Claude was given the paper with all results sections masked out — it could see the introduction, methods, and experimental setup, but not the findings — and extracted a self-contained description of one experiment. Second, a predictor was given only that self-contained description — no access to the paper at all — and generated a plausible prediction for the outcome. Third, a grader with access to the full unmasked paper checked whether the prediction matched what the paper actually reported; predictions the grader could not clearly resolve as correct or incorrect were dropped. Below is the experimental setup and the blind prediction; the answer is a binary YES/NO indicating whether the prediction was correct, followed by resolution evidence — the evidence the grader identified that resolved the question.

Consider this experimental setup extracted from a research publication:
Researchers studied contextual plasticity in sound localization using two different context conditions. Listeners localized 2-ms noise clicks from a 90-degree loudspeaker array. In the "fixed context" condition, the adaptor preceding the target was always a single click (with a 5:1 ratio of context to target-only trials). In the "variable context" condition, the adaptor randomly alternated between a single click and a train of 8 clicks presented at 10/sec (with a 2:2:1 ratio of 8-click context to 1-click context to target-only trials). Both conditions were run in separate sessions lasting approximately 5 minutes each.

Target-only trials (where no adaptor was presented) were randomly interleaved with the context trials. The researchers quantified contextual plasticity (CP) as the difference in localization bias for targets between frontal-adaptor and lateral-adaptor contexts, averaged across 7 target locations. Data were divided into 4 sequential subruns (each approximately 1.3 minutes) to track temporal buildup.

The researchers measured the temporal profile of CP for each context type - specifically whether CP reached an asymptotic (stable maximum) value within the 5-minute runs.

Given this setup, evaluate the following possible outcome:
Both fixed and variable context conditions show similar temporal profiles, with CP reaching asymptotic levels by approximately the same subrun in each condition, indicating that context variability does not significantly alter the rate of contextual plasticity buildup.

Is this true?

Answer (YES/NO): NO